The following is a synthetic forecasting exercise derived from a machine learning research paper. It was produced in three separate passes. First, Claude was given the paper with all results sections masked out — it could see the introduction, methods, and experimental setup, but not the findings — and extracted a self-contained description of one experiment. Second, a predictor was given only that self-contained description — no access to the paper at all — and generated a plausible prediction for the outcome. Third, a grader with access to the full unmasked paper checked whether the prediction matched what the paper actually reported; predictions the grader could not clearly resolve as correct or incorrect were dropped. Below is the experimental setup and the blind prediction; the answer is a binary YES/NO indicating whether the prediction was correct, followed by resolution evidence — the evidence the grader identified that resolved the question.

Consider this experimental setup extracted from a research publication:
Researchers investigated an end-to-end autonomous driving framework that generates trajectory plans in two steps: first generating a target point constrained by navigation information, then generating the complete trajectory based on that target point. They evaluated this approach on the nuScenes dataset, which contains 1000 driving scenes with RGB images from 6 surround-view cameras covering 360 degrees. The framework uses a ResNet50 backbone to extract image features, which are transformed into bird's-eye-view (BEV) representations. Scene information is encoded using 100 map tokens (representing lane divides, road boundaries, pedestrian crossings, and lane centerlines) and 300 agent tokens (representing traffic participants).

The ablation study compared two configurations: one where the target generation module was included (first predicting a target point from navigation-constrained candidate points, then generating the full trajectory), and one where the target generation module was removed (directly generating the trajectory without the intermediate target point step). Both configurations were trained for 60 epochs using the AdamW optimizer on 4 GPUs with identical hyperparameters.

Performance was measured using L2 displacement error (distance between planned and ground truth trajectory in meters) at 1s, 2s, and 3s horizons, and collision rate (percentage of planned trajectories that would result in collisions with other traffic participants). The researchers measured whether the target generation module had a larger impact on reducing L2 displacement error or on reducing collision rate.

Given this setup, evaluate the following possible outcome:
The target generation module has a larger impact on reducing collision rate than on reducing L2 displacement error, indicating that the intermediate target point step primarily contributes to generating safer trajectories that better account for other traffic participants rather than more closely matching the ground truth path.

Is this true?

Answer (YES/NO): YES